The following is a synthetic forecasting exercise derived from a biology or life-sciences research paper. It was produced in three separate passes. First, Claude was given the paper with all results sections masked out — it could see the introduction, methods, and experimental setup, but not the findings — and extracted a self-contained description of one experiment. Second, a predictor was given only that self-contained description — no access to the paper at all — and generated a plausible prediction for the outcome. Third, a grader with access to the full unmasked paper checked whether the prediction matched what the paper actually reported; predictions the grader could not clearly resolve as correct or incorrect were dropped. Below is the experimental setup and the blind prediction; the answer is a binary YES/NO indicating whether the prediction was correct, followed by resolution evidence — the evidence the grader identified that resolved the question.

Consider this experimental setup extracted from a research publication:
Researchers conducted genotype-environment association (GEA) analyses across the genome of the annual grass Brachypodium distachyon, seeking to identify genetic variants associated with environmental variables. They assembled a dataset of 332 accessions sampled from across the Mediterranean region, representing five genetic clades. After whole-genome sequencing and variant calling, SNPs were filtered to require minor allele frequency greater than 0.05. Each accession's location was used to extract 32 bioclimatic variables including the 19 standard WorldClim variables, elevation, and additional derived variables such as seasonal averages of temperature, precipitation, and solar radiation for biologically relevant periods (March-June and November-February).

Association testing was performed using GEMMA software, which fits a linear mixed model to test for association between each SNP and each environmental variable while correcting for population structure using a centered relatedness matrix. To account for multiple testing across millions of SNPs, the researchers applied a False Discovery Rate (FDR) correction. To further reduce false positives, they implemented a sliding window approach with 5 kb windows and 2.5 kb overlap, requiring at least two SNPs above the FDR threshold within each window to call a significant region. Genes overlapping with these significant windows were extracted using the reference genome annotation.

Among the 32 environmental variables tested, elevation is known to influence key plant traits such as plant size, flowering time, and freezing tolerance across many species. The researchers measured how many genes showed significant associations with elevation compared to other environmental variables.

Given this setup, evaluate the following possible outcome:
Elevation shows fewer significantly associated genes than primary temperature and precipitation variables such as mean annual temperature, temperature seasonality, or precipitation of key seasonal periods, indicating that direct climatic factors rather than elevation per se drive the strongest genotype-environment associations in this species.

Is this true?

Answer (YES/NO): NO